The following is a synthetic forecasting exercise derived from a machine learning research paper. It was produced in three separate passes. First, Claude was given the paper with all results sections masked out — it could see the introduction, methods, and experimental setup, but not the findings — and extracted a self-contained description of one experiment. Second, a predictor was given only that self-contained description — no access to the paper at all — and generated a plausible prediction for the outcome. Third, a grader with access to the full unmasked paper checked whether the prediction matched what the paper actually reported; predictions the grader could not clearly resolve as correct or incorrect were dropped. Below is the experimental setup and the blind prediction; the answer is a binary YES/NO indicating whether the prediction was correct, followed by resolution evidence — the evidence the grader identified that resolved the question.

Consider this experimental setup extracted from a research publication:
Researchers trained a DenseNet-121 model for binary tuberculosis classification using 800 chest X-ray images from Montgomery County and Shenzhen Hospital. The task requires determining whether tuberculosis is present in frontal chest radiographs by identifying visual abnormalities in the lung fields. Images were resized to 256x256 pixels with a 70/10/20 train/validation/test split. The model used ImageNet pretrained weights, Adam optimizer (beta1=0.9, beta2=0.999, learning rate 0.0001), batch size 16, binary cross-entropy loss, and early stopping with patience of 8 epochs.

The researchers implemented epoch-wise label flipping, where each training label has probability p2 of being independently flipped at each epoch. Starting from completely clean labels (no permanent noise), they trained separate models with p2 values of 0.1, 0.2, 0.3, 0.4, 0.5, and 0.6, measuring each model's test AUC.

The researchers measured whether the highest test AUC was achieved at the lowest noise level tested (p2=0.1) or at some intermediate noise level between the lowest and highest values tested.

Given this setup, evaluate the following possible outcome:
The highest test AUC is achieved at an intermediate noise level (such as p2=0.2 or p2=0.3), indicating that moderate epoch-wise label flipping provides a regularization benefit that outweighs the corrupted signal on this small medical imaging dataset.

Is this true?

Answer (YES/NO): YES